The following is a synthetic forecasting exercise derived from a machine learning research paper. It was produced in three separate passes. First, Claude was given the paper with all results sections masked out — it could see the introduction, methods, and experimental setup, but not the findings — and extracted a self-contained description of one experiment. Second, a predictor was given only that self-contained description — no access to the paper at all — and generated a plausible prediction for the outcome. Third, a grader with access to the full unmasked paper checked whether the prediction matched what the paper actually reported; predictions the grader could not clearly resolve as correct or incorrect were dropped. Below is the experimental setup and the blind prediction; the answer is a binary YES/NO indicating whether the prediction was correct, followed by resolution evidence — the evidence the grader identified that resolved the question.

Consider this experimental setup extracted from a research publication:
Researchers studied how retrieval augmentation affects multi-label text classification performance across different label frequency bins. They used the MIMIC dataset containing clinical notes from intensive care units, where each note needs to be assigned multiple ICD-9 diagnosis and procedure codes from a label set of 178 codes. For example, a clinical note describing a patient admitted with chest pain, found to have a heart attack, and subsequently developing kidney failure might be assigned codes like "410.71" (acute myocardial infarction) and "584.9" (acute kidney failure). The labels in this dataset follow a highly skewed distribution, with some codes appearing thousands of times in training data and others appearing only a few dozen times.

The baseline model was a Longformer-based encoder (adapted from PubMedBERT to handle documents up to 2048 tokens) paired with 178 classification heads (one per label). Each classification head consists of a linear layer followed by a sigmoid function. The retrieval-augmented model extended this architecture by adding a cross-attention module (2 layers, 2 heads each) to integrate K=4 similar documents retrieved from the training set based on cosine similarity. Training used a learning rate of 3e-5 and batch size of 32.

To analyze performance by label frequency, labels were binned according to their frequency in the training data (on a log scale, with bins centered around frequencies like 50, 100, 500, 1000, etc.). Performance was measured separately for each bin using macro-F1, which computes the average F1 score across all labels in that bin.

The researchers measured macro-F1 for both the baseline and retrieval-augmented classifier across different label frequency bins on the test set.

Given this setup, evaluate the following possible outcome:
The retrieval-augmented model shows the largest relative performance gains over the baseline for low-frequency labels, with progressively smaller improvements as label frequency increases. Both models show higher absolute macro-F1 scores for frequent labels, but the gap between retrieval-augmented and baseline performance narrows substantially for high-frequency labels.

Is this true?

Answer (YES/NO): YES